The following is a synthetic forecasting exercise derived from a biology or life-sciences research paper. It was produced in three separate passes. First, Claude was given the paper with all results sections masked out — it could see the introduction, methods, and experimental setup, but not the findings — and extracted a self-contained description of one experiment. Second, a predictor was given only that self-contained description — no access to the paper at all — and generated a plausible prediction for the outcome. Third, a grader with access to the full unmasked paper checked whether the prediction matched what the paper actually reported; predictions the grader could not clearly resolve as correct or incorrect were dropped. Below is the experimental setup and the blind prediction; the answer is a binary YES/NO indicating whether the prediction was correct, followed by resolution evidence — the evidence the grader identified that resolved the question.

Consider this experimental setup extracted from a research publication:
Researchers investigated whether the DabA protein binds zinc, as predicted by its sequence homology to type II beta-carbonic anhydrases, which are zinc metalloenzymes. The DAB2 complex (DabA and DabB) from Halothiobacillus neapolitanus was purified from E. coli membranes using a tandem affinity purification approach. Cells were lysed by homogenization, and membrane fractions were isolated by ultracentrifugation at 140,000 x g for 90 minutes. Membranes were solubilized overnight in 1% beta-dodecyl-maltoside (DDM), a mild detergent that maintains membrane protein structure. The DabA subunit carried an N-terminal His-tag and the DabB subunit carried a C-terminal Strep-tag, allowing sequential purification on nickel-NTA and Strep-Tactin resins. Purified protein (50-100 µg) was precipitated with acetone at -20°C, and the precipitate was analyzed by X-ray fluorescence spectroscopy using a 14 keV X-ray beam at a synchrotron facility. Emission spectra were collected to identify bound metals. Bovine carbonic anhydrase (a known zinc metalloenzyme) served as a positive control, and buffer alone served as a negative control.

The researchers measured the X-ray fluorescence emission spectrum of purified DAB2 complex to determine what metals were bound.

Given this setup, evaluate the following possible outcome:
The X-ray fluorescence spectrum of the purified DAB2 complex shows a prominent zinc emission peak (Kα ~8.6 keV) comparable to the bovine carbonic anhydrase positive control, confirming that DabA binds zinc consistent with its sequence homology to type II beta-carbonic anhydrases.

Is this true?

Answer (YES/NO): YES